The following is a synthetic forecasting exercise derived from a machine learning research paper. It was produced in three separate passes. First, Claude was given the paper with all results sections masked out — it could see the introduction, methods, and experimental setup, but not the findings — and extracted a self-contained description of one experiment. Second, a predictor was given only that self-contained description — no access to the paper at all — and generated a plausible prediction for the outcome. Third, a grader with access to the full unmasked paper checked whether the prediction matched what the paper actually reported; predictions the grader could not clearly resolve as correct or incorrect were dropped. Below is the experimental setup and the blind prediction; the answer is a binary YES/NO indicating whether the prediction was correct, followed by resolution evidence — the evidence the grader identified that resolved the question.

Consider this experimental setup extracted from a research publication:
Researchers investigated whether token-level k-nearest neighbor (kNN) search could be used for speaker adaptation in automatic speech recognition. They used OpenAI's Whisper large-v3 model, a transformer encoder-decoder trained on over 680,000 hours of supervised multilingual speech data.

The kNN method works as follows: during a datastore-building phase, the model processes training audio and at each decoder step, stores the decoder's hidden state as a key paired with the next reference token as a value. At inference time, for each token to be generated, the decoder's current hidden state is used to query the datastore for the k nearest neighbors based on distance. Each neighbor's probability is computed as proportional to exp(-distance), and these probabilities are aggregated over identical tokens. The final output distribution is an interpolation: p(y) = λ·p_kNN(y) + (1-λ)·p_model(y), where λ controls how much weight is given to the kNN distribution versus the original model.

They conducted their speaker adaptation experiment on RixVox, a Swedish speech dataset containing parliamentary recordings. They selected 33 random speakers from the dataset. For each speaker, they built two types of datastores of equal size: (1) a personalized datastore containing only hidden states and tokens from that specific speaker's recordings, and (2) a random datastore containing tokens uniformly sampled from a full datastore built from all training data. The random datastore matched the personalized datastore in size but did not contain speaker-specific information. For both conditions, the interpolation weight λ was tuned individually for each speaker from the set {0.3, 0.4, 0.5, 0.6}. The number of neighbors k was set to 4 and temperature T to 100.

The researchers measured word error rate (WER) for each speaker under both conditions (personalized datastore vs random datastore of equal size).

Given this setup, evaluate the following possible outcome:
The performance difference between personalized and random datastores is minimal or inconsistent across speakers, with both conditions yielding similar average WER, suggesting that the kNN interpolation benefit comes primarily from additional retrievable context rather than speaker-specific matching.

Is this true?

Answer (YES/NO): YES